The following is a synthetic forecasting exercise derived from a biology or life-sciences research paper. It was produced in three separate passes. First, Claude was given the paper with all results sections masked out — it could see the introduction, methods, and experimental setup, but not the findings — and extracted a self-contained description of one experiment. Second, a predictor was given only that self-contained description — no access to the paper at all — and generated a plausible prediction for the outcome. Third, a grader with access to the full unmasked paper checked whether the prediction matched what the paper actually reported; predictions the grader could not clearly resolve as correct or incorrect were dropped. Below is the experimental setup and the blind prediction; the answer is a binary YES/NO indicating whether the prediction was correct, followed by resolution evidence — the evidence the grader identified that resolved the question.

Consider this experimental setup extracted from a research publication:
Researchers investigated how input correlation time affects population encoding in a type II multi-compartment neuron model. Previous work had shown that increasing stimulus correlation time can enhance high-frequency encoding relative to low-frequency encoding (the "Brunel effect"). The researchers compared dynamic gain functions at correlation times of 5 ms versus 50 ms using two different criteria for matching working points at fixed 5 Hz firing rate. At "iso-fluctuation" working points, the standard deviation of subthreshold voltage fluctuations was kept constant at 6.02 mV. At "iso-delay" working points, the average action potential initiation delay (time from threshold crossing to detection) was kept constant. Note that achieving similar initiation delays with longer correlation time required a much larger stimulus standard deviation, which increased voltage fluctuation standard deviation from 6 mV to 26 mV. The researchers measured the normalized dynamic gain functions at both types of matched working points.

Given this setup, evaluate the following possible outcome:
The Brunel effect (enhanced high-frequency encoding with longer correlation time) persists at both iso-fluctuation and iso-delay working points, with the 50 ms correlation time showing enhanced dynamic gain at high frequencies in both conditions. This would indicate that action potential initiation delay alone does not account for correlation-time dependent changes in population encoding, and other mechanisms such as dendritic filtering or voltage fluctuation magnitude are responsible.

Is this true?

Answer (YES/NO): NO